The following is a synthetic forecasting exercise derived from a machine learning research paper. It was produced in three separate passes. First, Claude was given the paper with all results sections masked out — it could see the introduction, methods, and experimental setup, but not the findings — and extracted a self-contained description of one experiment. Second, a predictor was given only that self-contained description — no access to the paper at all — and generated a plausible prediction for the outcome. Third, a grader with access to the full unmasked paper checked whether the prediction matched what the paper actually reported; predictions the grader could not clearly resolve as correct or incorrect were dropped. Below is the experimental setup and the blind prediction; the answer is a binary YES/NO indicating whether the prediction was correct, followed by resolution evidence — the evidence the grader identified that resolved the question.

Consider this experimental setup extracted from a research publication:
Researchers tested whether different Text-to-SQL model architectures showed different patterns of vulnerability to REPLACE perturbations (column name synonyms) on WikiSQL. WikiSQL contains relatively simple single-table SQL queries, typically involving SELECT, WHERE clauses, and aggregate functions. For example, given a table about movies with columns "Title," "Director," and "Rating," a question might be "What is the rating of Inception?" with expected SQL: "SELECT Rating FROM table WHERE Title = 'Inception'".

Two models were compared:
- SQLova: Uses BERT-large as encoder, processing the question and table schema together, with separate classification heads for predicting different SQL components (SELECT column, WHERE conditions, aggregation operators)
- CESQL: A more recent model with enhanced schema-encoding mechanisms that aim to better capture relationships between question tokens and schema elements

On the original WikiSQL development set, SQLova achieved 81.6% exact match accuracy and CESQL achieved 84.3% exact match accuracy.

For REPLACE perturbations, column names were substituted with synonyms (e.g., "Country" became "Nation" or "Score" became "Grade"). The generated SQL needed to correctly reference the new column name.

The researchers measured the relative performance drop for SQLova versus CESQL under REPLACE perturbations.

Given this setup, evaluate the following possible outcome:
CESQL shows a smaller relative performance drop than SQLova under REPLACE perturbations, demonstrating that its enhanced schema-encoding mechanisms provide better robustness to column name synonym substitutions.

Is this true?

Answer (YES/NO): YES